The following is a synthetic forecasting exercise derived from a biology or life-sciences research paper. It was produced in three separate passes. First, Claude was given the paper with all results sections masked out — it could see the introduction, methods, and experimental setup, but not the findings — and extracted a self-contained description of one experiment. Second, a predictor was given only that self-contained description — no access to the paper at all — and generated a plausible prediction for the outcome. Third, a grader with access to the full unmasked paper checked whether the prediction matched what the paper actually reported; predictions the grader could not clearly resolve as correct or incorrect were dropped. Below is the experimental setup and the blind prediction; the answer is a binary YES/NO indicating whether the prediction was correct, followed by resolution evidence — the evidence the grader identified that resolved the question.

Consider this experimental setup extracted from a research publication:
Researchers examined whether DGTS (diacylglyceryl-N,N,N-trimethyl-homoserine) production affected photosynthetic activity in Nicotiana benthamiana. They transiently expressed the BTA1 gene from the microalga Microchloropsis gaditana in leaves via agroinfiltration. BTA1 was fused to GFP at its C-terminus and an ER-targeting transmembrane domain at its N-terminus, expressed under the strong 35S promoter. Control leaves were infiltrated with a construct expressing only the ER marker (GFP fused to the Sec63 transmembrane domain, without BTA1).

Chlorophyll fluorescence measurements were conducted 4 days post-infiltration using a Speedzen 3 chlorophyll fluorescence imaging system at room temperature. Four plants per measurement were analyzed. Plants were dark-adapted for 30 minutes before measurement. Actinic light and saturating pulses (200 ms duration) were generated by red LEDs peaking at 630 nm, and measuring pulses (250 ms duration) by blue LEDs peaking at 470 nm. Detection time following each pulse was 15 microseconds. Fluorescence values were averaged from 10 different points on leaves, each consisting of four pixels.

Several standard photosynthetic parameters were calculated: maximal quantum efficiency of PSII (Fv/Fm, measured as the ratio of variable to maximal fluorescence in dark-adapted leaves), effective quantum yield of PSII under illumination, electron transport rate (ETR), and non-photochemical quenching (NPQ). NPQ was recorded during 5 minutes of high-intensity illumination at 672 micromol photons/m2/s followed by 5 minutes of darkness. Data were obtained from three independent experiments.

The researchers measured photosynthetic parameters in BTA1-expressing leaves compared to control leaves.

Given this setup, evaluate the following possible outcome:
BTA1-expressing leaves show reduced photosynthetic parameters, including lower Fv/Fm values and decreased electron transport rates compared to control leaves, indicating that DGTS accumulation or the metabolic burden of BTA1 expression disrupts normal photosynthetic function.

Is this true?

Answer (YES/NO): NO